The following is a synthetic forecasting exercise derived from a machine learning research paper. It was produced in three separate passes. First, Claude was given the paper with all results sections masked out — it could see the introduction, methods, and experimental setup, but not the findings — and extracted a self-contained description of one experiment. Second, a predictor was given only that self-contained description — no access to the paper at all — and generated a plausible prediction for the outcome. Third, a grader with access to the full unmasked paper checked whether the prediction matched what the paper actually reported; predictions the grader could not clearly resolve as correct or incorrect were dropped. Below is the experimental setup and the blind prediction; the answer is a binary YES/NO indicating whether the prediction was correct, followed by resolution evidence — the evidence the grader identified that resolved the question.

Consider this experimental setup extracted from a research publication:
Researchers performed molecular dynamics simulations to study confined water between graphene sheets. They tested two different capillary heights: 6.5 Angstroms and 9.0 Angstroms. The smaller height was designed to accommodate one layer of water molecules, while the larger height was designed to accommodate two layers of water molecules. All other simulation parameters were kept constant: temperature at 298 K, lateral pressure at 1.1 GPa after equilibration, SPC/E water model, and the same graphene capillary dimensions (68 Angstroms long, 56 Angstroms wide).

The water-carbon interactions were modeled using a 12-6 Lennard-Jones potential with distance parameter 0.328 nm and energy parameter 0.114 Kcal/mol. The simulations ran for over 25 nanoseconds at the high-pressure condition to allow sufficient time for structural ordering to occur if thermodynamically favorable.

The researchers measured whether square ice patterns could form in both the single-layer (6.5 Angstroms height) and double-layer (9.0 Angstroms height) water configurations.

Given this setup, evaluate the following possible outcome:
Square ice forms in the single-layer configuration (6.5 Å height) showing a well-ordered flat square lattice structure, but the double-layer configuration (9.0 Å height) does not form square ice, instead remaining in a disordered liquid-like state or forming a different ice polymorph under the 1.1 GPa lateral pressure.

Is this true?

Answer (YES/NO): NO